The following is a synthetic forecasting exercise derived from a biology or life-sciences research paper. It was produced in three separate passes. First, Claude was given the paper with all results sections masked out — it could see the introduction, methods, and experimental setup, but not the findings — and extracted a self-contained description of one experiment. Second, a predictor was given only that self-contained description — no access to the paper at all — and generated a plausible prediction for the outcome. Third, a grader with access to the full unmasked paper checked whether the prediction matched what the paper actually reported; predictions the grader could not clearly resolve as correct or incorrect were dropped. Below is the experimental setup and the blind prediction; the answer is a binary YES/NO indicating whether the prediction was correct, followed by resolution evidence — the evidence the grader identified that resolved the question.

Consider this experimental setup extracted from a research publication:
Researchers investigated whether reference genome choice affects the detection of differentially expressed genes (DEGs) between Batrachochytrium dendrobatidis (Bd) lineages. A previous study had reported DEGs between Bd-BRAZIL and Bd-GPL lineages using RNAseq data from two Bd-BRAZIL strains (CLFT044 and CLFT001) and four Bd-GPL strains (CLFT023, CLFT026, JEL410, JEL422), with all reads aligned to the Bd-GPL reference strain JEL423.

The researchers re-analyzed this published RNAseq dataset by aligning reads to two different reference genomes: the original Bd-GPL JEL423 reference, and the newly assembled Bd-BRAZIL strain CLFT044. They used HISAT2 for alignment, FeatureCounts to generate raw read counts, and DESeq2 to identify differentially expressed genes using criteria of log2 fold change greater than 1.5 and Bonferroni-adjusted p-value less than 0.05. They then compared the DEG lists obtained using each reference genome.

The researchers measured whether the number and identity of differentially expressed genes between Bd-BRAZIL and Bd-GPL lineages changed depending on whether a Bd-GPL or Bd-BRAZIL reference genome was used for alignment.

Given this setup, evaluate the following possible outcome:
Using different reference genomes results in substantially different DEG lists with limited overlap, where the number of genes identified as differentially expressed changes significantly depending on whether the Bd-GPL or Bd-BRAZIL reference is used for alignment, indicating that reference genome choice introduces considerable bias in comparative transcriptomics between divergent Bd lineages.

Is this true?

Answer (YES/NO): NO